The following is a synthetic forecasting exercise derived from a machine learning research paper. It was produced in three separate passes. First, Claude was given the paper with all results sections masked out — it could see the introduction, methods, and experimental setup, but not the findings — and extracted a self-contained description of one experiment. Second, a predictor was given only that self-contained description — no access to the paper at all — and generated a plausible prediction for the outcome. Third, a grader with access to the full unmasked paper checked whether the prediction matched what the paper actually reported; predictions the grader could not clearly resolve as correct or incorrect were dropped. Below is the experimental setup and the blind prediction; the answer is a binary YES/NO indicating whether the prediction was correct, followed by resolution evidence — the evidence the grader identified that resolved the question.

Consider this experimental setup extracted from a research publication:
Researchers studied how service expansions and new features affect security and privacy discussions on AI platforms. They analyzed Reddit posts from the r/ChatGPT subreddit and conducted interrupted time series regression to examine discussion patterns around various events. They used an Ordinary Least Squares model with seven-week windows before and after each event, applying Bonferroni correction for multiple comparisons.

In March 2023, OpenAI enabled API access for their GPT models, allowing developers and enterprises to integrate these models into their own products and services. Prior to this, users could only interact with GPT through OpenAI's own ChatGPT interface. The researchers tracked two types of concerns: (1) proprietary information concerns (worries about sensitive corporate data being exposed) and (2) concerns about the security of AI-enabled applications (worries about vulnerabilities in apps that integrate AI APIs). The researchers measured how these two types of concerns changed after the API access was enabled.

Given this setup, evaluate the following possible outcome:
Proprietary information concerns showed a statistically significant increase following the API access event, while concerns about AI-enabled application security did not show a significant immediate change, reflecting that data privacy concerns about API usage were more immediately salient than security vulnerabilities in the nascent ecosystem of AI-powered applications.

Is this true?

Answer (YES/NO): NO